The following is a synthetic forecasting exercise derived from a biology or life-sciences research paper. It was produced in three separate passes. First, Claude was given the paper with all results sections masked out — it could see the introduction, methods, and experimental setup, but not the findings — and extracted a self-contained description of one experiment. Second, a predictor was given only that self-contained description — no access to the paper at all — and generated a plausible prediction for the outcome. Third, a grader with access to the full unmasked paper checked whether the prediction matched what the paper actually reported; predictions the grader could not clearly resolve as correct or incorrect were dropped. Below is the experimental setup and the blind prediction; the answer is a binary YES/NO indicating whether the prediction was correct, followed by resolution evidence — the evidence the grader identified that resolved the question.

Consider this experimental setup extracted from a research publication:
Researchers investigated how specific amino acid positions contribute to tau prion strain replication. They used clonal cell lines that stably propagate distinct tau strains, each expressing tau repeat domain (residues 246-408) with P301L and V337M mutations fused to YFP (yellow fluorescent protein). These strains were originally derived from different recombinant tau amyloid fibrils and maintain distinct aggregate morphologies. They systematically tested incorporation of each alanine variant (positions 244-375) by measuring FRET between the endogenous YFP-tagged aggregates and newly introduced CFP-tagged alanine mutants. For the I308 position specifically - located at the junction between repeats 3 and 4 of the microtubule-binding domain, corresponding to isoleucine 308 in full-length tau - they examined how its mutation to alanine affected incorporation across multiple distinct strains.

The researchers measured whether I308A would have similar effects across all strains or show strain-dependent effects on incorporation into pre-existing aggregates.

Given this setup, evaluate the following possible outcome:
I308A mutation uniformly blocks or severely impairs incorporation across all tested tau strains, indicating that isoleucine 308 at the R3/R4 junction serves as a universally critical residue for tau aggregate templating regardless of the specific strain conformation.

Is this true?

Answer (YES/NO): YES